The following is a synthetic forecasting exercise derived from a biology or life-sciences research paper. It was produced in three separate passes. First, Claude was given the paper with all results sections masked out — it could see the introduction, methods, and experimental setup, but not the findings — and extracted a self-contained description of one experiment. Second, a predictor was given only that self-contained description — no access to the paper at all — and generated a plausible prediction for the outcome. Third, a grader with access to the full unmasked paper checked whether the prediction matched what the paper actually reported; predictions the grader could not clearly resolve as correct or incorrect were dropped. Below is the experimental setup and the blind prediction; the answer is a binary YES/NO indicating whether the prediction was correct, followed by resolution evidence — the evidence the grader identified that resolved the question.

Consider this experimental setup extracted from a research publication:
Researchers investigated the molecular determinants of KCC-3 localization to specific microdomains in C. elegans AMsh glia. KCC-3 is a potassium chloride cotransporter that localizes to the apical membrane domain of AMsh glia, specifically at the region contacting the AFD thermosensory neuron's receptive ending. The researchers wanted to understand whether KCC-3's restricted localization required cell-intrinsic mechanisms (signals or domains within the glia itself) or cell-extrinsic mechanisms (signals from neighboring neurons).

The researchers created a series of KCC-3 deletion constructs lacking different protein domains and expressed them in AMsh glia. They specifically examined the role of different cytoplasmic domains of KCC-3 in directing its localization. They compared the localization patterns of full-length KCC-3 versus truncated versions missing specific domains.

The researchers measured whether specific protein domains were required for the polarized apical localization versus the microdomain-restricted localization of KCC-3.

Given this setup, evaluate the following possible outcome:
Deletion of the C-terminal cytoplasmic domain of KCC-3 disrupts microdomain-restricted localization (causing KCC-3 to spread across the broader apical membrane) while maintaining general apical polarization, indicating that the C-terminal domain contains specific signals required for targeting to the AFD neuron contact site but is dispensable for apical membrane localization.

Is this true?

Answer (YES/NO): YES